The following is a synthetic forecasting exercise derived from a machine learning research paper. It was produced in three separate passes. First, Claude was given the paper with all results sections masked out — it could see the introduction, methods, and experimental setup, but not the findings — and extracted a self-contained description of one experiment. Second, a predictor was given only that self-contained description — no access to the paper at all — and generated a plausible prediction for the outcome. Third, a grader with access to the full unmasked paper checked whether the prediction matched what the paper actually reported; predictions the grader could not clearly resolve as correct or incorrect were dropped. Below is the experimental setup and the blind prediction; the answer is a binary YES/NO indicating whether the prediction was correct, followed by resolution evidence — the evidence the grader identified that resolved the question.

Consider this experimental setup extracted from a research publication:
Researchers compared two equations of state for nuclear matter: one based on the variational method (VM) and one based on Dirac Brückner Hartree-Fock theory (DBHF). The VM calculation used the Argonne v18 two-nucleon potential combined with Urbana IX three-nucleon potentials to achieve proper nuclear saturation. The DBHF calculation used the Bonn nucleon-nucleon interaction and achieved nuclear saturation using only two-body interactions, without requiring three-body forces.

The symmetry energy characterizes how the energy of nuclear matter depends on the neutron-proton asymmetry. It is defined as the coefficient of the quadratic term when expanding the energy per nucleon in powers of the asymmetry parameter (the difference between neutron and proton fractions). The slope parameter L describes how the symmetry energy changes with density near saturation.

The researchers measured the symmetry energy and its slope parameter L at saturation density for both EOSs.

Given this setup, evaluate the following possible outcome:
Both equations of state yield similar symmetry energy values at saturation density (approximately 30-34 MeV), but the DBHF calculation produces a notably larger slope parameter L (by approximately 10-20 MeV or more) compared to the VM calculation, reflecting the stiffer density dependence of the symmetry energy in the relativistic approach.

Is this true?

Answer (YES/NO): YES